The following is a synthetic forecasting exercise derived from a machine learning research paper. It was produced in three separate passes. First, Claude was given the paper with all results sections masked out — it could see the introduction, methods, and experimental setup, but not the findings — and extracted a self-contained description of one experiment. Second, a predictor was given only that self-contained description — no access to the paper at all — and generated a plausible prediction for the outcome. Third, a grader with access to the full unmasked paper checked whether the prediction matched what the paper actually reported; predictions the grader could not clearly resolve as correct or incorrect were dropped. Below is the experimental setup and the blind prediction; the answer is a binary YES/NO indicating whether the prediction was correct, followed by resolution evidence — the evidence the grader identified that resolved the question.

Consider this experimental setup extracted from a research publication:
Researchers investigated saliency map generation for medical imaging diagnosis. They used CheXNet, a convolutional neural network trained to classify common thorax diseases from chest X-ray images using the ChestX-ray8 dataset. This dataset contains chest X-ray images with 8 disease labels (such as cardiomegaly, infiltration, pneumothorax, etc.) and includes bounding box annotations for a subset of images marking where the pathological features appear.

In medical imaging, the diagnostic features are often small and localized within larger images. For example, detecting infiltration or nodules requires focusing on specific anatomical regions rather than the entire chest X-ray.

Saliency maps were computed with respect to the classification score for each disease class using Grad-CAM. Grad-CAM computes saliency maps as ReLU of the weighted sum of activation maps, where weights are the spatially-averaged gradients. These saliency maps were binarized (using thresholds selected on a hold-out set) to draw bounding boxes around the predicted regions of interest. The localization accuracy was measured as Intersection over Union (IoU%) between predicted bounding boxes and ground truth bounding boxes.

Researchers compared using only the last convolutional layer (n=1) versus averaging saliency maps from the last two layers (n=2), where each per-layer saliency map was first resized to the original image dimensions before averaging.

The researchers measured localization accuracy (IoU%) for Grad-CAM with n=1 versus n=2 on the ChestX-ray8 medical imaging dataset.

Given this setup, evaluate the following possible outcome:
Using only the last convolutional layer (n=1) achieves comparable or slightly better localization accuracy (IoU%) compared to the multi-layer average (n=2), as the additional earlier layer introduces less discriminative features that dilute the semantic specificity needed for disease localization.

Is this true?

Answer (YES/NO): NO